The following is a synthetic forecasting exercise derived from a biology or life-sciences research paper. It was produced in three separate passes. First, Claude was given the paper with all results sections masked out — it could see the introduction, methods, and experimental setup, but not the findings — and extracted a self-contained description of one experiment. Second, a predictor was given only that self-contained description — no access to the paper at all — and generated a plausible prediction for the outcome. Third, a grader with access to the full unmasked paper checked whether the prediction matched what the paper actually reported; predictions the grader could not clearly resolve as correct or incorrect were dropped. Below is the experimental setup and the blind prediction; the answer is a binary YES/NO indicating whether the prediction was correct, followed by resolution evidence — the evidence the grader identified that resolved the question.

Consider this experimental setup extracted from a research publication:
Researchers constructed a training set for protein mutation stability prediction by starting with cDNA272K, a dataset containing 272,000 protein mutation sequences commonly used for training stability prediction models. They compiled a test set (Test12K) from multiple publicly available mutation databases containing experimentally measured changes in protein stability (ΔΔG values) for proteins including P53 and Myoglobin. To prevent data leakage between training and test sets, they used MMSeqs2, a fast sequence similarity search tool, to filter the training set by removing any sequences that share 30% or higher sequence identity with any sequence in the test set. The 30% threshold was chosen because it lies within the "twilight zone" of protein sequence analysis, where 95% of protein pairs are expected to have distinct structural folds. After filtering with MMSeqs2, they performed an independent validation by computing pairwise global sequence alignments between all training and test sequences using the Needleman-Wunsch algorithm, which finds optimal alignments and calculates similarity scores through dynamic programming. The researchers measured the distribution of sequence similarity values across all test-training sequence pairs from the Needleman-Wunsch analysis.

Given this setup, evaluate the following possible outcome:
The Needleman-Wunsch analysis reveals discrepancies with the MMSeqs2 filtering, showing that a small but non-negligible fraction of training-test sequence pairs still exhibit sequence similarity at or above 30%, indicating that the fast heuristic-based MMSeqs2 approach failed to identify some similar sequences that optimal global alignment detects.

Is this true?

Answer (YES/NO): NO